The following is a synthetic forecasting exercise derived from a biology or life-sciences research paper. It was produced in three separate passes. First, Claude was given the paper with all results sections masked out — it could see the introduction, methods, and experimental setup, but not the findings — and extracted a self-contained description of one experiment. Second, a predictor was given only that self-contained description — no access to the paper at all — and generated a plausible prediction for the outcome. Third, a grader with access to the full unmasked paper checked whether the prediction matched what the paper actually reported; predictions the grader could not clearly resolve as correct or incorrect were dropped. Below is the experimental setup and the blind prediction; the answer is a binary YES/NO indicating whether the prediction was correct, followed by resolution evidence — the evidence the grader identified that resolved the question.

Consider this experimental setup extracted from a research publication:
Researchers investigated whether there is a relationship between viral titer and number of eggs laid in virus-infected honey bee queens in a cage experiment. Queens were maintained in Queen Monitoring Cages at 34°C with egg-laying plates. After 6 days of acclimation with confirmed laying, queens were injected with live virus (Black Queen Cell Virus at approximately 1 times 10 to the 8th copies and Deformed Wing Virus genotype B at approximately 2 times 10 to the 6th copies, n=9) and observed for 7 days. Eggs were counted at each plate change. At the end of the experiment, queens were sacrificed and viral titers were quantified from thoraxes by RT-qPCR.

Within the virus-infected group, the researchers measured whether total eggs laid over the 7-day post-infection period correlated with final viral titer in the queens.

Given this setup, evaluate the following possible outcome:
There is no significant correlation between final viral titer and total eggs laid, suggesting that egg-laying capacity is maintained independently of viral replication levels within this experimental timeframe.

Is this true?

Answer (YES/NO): NO